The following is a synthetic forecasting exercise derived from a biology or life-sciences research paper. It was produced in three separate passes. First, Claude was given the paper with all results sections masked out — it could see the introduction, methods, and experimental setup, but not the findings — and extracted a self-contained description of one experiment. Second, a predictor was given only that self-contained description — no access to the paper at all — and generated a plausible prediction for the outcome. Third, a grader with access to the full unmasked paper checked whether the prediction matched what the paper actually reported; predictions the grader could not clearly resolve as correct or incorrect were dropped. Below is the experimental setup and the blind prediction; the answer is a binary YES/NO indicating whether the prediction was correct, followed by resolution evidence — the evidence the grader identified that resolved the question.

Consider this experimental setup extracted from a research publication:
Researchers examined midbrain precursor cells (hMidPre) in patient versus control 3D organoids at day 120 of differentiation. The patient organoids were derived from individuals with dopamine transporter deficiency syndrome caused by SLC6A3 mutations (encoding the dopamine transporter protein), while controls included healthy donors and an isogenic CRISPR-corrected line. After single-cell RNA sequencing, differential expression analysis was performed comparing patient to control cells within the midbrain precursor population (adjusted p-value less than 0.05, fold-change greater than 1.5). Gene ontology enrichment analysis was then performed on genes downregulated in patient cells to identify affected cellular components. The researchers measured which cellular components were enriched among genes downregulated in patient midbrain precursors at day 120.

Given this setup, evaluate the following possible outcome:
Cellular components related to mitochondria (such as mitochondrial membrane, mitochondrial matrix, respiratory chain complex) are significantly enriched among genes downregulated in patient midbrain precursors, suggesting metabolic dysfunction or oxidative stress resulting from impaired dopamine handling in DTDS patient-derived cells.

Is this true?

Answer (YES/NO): YES